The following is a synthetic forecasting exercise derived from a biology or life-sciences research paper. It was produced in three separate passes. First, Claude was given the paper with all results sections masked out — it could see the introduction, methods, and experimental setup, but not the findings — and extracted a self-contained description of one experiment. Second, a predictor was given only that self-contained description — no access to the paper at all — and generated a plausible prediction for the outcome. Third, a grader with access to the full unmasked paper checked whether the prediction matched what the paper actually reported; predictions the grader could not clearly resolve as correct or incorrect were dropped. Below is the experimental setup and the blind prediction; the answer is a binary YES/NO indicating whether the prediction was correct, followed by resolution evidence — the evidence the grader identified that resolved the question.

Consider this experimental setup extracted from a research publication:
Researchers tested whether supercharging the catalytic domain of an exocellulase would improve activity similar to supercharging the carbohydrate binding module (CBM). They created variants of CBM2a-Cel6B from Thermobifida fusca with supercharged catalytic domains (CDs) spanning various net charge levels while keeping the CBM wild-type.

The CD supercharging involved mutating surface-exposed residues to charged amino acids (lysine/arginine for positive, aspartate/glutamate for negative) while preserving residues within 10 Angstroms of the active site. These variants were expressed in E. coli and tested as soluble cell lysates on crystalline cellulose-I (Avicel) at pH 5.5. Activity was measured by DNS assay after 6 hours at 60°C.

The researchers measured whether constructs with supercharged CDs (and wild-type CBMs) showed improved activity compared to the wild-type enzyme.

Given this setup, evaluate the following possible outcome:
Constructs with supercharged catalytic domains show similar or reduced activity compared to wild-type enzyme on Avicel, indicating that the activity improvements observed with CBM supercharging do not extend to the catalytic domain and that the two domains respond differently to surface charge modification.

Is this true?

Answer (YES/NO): YES